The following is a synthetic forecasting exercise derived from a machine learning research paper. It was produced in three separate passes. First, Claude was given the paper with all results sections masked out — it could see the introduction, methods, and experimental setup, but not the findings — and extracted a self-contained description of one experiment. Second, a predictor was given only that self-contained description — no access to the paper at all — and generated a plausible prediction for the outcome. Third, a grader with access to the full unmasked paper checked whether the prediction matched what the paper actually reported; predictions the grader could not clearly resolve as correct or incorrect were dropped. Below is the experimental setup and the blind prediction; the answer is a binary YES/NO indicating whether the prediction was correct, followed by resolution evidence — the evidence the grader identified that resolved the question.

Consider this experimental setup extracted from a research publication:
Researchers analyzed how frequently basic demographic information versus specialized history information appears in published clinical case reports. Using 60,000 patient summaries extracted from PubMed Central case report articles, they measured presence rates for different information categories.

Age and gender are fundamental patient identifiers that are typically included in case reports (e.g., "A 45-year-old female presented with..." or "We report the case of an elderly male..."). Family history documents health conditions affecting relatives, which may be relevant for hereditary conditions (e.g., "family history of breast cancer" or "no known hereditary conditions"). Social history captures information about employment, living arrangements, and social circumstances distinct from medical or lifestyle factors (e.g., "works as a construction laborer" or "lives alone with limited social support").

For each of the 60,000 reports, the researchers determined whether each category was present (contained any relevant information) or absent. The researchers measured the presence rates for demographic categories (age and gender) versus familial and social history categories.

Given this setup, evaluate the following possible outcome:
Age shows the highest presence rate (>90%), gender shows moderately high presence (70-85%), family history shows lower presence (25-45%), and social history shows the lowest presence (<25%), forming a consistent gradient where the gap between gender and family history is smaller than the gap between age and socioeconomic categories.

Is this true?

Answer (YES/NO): NO